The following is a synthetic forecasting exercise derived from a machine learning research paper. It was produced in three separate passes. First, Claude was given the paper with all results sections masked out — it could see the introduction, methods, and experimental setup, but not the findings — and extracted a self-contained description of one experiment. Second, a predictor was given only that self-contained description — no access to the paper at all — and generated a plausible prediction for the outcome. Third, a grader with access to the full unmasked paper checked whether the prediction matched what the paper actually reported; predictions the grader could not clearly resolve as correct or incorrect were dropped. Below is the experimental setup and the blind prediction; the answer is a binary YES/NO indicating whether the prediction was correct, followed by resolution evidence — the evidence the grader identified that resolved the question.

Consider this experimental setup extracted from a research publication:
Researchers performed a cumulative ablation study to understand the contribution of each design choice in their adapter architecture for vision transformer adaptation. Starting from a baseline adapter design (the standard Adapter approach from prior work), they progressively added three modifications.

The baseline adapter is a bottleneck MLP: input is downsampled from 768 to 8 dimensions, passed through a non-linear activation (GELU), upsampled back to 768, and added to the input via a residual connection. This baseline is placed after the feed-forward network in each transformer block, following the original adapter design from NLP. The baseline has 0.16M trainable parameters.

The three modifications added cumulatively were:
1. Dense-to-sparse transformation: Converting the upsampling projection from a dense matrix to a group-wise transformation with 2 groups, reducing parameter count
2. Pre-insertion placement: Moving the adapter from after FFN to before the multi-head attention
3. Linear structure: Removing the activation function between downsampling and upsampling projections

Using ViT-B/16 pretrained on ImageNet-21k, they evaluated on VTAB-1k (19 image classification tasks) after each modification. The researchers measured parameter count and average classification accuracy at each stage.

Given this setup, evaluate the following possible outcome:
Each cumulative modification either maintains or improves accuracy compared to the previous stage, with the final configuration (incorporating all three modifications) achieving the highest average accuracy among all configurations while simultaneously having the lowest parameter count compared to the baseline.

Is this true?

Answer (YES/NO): YES